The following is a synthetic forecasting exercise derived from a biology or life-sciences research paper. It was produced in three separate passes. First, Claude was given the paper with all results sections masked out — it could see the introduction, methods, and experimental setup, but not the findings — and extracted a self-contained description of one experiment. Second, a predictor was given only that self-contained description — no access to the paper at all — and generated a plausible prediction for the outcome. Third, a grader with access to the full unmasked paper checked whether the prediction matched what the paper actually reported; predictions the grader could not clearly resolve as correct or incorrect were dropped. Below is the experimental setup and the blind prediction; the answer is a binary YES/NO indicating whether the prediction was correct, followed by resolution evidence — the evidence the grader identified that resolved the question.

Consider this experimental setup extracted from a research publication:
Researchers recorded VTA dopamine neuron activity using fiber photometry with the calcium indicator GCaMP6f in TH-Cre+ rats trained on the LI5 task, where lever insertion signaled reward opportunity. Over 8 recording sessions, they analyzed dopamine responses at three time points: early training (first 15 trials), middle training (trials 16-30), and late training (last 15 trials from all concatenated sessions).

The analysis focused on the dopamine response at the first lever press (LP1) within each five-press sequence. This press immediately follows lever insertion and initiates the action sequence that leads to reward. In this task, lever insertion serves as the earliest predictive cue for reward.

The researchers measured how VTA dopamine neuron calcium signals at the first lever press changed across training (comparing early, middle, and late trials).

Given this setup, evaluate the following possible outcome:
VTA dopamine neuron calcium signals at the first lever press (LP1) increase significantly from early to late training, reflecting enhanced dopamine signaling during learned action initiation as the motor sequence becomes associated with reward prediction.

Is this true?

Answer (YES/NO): NO